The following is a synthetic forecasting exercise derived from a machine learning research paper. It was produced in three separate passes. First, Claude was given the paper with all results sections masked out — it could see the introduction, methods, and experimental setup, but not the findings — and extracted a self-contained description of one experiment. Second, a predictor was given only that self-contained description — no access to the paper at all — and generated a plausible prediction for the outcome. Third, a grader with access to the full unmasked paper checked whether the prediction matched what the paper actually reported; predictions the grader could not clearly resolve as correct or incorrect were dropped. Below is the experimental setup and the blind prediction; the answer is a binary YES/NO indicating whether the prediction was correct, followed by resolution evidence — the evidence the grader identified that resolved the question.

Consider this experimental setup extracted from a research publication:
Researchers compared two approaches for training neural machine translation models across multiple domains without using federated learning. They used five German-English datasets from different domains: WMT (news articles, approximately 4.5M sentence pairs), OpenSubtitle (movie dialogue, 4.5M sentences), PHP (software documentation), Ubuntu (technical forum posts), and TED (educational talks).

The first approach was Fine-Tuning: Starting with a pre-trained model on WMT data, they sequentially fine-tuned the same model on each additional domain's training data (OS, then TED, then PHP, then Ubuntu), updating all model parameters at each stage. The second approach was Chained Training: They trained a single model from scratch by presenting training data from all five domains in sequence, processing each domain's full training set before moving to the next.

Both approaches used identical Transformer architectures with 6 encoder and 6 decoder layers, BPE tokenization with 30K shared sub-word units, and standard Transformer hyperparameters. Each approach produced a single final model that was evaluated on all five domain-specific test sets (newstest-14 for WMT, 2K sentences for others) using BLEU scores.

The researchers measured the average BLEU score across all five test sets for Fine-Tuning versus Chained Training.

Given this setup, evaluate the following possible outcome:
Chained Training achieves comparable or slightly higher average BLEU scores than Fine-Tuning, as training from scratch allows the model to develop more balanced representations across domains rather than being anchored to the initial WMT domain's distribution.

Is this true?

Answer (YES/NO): NO